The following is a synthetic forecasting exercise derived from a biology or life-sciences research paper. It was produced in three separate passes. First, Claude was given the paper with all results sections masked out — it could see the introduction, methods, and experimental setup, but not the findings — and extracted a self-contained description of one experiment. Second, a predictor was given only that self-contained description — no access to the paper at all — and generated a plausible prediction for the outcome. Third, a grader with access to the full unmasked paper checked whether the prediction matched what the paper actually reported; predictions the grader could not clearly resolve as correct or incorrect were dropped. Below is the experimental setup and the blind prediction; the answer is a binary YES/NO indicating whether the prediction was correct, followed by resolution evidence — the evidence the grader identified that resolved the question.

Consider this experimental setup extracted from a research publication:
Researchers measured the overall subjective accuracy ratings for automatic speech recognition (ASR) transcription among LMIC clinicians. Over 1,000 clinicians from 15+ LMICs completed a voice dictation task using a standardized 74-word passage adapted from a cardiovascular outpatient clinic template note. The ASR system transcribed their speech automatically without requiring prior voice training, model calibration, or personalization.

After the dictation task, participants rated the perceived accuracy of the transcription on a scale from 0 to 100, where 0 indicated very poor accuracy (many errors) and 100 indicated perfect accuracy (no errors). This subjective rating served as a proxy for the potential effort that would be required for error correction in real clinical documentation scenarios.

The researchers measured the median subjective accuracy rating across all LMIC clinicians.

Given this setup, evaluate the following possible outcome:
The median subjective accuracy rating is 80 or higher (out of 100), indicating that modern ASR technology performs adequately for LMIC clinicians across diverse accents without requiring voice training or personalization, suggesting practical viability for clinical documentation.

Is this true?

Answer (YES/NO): YES